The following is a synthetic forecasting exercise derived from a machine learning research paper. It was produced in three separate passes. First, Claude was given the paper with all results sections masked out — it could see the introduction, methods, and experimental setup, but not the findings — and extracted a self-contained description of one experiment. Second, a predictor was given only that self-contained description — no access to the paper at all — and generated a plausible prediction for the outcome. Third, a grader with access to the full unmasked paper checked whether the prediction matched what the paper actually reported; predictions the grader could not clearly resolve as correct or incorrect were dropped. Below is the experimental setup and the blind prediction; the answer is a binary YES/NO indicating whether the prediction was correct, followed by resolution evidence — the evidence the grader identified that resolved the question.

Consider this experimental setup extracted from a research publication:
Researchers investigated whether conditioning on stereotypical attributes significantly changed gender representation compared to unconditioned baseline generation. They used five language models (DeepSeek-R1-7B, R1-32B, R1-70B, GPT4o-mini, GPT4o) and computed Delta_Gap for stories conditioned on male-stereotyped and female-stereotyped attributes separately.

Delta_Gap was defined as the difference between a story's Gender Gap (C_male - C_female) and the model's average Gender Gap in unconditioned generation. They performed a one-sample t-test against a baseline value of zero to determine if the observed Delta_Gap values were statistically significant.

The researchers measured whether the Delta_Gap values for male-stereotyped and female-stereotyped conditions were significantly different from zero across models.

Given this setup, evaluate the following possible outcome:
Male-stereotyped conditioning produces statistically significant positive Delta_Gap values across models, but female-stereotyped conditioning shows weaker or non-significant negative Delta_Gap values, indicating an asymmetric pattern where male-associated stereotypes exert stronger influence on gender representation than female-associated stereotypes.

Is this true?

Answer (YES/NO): NO